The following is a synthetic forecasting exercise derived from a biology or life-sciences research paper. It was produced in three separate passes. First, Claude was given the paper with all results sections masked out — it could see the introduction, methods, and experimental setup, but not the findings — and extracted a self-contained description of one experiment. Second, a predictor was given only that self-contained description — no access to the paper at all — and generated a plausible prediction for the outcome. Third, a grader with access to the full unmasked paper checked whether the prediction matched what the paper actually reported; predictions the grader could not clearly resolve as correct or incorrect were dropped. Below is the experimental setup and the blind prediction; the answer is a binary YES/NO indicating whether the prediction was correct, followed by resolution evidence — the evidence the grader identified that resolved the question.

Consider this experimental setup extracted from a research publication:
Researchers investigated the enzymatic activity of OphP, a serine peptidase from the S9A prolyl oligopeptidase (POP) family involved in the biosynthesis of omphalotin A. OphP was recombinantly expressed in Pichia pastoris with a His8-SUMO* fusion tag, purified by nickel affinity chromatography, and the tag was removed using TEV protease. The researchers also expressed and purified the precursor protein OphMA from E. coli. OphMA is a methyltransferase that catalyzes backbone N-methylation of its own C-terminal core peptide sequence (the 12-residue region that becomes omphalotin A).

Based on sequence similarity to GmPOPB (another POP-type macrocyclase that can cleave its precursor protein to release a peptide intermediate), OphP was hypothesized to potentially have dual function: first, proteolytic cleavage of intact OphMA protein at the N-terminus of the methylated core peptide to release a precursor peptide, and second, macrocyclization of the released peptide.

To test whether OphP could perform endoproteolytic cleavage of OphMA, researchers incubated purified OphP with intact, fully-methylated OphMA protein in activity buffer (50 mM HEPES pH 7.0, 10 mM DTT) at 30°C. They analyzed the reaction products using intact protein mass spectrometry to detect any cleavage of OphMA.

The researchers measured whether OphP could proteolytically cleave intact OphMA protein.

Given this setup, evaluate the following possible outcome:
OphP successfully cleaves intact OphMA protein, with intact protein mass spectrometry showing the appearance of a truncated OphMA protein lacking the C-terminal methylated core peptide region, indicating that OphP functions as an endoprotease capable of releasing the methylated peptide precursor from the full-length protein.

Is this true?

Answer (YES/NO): NO